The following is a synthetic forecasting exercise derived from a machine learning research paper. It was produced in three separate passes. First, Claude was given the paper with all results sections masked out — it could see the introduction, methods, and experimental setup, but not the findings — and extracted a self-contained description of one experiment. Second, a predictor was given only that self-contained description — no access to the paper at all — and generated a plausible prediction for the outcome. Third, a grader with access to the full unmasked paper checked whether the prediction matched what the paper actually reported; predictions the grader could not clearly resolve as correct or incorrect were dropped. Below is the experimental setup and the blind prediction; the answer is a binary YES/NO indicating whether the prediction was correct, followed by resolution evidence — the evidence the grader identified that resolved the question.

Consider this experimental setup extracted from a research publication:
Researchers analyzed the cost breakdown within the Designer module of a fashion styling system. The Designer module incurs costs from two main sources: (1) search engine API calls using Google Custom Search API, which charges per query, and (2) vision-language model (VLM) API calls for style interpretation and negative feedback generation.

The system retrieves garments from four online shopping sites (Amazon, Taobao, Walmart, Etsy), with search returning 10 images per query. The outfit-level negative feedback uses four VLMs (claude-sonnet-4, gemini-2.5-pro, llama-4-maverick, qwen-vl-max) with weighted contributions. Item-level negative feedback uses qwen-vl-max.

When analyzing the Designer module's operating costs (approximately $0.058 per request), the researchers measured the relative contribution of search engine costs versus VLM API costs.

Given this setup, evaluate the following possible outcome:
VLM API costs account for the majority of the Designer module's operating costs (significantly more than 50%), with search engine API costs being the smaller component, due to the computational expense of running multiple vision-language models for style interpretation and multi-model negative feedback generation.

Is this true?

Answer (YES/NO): NO